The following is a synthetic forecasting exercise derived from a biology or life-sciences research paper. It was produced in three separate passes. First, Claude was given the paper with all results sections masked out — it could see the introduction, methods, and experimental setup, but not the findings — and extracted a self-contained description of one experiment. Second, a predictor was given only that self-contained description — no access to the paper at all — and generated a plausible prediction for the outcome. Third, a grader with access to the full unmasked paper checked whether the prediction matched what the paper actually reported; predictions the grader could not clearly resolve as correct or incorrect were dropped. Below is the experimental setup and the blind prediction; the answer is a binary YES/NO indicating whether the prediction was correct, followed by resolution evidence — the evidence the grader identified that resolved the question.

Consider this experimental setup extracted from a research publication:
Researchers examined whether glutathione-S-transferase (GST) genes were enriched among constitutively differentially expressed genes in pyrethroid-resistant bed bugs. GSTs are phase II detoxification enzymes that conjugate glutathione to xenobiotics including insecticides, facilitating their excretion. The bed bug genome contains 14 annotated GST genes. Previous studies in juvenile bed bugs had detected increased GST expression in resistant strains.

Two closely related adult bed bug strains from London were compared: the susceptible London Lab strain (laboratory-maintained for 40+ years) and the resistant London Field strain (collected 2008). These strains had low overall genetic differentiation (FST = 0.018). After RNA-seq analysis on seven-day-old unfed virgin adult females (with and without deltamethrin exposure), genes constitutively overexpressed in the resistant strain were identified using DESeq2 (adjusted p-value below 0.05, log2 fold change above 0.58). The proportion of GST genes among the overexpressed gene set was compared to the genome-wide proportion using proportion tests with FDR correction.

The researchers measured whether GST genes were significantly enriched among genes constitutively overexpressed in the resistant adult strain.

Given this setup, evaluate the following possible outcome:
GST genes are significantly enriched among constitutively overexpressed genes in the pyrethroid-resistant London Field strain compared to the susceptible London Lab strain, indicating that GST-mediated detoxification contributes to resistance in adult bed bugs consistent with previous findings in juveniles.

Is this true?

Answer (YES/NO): NO